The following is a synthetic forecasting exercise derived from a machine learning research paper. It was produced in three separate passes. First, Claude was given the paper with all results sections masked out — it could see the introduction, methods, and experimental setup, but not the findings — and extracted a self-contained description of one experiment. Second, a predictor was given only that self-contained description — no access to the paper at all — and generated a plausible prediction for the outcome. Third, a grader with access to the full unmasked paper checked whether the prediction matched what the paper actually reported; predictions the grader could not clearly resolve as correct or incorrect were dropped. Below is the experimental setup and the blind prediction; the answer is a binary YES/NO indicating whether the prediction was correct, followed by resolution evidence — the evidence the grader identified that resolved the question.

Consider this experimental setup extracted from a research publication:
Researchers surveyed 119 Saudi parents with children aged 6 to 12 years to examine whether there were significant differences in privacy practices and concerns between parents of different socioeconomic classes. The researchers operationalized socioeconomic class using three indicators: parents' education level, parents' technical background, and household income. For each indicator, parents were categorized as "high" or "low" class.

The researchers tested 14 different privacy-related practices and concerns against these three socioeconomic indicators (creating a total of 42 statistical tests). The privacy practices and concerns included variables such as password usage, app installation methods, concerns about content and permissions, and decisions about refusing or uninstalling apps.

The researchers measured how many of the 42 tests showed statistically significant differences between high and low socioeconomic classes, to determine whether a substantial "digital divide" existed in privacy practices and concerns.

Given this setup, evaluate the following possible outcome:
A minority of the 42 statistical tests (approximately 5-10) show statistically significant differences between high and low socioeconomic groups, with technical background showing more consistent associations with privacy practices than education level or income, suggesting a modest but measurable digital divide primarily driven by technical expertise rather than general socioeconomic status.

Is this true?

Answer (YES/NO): NO